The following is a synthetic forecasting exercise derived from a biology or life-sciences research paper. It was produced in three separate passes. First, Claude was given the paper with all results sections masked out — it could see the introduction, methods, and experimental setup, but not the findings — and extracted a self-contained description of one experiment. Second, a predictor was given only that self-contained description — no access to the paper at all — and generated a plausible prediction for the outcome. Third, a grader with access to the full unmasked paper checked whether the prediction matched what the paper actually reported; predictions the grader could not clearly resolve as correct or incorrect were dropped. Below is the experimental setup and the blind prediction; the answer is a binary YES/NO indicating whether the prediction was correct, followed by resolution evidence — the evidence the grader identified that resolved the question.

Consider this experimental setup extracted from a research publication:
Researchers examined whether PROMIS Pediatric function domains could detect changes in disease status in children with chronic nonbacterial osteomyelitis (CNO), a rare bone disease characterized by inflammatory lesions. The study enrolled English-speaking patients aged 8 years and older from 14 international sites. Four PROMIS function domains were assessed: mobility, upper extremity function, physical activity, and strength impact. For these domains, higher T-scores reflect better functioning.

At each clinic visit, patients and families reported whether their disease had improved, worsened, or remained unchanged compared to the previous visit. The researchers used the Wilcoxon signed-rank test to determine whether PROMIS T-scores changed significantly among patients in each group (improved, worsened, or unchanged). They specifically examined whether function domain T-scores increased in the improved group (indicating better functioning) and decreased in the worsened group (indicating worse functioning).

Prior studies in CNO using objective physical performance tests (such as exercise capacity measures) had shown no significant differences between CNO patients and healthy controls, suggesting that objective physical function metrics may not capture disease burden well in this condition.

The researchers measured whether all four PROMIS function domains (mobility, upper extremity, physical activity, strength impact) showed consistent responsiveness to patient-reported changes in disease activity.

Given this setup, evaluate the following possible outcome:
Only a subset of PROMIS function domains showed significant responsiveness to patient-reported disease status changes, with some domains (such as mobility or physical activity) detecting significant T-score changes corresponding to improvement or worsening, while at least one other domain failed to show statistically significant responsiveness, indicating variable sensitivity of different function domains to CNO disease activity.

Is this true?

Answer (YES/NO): YES